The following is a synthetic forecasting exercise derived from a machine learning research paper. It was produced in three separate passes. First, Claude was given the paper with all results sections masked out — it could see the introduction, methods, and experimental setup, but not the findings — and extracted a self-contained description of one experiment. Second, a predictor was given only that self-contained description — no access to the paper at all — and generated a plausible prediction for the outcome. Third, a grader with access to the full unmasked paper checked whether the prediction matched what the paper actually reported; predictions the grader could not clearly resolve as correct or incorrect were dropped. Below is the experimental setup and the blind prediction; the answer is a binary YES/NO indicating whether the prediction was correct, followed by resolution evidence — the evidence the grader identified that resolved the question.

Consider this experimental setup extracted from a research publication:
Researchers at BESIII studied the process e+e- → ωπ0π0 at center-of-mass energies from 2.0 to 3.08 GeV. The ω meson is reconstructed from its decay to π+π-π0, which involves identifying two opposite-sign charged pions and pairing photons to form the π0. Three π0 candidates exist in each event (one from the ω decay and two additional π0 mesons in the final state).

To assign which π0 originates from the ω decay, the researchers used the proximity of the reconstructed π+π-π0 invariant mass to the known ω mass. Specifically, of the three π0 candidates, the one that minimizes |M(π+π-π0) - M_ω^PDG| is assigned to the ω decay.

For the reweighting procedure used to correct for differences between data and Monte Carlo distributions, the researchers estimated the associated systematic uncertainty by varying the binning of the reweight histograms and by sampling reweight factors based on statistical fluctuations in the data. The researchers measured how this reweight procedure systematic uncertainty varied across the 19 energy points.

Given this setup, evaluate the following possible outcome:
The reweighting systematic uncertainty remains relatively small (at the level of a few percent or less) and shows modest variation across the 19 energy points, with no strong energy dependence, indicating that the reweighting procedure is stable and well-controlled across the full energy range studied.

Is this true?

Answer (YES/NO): NO